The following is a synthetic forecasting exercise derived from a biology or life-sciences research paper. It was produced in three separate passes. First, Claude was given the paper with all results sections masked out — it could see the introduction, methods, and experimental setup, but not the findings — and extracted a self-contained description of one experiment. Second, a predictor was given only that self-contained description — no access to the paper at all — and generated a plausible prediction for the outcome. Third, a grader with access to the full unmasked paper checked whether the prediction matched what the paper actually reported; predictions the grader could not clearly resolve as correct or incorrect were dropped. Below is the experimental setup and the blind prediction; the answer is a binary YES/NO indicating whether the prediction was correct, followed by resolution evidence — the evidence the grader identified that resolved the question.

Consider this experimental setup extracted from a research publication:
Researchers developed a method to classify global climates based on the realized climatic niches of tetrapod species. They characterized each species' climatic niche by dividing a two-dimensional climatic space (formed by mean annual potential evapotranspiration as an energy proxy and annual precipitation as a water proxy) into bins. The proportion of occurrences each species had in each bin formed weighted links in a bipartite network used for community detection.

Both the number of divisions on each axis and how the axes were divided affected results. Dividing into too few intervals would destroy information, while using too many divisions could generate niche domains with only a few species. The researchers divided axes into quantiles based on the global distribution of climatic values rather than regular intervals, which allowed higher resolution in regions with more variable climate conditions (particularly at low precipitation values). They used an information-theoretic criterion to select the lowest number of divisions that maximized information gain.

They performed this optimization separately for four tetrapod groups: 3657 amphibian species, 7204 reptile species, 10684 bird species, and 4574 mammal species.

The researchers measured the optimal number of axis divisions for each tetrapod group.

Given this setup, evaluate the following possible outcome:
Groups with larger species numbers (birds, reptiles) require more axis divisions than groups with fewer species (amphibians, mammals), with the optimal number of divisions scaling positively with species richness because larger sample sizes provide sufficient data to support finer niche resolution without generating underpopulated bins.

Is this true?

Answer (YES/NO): NO